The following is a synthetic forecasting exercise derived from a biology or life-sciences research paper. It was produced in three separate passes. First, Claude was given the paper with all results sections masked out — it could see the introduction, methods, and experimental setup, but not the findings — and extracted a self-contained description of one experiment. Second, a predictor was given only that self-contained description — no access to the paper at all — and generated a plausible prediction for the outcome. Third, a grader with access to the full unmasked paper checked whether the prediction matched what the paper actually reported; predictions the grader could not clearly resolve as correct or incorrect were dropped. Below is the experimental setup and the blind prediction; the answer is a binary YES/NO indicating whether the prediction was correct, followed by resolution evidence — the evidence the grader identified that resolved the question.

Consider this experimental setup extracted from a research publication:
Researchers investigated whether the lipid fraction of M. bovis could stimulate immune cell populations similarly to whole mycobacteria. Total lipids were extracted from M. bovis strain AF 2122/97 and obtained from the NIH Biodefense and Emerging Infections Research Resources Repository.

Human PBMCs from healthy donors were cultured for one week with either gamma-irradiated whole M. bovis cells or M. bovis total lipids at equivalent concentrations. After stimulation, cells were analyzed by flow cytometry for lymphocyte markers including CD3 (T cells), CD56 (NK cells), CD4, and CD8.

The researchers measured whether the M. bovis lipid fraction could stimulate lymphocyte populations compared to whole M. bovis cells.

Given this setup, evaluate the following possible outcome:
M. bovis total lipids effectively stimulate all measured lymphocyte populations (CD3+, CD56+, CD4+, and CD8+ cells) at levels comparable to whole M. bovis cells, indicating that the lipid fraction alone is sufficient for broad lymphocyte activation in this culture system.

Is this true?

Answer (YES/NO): NO